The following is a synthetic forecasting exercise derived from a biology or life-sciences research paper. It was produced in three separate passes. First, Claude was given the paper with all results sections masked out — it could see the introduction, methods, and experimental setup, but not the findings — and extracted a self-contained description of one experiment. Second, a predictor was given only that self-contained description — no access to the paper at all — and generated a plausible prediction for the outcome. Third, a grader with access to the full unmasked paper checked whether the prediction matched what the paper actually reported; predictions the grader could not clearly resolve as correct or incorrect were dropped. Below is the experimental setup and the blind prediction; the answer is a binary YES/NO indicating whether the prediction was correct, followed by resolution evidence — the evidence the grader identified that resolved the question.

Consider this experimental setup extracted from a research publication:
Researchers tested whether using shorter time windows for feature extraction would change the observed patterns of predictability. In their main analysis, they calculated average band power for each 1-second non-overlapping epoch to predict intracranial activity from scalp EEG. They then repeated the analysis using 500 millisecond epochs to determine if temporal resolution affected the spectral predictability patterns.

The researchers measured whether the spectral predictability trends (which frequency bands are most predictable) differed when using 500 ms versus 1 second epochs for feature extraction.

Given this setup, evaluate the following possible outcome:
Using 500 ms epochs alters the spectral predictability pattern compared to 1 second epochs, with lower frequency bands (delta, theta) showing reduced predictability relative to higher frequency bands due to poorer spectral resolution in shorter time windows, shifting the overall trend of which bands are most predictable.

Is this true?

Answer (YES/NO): NO